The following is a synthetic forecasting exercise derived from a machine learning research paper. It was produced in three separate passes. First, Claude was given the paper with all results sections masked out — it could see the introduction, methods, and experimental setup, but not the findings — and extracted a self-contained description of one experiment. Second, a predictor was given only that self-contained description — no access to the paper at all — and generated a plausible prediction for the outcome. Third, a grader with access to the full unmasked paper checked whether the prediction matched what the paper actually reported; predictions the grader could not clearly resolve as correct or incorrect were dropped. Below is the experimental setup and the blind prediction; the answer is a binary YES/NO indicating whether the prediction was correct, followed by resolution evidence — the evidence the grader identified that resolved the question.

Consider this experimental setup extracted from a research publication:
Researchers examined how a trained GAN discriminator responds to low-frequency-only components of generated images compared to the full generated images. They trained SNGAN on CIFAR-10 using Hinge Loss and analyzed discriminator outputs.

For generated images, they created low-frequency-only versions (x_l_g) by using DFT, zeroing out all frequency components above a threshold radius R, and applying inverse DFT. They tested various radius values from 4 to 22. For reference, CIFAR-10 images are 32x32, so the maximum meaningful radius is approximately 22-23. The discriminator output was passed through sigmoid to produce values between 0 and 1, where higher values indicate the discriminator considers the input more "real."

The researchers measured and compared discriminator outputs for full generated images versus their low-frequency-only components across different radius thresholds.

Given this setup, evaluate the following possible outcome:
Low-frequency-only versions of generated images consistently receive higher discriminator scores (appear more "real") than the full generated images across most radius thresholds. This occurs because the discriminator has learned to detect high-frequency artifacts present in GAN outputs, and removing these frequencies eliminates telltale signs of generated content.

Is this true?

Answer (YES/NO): YES